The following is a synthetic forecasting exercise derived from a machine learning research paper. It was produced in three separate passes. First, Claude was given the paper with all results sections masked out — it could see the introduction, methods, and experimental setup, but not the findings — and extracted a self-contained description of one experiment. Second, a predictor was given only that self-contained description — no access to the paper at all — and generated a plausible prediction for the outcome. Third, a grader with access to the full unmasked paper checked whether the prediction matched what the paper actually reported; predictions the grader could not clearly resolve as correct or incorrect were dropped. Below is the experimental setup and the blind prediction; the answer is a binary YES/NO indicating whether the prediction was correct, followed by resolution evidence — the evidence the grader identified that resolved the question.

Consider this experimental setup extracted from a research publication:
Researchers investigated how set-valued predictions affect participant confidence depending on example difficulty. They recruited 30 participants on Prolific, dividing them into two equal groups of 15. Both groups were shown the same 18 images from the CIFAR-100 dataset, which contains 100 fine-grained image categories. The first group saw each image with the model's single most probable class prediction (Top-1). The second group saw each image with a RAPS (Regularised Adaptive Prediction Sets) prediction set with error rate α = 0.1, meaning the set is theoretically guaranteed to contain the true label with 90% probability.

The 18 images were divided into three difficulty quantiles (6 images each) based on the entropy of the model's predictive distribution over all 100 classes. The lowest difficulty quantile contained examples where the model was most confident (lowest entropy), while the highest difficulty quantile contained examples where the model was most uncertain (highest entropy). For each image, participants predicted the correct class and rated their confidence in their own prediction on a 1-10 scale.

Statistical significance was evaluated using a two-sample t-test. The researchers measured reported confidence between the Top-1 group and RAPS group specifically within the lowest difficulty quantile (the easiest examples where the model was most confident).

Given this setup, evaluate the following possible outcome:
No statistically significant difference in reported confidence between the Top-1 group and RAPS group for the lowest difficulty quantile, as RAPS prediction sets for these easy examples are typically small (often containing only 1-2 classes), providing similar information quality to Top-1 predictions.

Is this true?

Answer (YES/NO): NO